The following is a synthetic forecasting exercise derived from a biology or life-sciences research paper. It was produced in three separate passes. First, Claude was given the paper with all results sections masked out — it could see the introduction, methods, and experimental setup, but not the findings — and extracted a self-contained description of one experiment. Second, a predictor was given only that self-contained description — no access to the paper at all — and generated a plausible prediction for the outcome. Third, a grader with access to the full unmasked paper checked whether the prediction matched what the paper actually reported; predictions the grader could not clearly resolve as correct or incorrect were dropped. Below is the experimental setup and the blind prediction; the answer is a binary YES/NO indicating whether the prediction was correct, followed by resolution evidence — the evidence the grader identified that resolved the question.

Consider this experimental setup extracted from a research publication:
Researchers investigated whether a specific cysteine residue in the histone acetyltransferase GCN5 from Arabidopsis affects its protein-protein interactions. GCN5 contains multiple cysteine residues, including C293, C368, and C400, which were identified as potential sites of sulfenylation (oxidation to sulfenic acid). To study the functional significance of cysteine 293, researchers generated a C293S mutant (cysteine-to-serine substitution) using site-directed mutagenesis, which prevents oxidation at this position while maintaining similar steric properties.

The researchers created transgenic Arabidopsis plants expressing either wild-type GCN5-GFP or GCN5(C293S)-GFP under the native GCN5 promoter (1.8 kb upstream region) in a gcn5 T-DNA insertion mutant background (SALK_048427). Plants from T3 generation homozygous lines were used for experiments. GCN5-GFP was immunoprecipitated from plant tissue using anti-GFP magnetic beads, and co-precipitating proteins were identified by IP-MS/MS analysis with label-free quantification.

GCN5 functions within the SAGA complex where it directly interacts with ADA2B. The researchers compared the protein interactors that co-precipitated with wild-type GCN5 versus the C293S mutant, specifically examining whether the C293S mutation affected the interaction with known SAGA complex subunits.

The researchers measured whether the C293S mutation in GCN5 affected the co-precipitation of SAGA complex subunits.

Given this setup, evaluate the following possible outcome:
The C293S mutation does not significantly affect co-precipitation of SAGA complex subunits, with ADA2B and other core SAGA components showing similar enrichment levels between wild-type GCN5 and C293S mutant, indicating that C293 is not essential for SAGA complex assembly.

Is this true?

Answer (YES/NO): YES